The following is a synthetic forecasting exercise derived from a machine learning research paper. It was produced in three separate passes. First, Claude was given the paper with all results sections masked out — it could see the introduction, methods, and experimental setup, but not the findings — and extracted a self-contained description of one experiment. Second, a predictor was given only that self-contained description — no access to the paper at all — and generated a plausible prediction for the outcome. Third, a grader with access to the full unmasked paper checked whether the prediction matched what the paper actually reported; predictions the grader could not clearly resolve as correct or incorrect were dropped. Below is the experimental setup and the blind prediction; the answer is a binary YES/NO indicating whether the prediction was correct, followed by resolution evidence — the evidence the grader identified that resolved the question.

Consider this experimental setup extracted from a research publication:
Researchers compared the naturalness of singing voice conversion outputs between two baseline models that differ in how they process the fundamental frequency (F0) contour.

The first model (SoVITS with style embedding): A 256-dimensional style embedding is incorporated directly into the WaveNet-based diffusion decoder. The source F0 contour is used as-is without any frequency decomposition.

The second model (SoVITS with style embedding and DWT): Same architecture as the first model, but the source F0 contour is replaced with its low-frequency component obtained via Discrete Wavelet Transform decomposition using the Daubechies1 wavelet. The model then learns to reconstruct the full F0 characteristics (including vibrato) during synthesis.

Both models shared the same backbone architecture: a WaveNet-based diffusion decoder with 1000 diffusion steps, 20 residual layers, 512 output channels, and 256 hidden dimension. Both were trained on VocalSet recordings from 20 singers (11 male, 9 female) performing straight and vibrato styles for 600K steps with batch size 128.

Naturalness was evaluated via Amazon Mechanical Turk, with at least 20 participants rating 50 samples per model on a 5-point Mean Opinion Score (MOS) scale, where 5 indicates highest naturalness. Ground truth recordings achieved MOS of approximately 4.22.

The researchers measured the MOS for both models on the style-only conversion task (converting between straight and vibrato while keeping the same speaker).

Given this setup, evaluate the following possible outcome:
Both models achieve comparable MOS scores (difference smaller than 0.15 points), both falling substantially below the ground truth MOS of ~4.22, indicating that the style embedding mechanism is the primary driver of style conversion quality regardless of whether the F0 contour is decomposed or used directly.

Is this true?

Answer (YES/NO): NO